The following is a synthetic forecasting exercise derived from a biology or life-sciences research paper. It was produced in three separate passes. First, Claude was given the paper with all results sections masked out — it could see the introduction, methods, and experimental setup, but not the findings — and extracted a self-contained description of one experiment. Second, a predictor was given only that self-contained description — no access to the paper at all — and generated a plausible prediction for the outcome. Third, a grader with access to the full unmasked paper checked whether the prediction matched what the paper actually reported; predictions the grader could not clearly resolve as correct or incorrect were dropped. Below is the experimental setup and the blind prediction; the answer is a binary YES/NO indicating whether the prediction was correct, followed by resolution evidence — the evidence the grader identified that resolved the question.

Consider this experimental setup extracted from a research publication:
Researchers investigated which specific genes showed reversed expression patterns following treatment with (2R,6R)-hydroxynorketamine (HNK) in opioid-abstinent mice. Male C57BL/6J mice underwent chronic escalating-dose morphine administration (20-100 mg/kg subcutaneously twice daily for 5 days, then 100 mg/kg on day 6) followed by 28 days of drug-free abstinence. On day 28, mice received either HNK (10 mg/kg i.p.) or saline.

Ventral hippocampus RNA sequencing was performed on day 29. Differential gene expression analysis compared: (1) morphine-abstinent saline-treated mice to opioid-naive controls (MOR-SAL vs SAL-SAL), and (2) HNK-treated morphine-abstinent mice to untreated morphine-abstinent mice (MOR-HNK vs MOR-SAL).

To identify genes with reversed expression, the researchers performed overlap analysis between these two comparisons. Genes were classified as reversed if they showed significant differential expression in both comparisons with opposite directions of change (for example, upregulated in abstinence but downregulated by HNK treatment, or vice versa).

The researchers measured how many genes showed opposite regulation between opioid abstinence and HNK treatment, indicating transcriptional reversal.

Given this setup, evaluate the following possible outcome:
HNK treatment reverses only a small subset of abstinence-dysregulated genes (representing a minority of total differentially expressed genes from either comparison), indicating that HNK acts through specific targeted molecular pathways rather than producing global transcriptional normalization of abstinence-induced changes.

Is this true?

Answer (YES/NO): YES